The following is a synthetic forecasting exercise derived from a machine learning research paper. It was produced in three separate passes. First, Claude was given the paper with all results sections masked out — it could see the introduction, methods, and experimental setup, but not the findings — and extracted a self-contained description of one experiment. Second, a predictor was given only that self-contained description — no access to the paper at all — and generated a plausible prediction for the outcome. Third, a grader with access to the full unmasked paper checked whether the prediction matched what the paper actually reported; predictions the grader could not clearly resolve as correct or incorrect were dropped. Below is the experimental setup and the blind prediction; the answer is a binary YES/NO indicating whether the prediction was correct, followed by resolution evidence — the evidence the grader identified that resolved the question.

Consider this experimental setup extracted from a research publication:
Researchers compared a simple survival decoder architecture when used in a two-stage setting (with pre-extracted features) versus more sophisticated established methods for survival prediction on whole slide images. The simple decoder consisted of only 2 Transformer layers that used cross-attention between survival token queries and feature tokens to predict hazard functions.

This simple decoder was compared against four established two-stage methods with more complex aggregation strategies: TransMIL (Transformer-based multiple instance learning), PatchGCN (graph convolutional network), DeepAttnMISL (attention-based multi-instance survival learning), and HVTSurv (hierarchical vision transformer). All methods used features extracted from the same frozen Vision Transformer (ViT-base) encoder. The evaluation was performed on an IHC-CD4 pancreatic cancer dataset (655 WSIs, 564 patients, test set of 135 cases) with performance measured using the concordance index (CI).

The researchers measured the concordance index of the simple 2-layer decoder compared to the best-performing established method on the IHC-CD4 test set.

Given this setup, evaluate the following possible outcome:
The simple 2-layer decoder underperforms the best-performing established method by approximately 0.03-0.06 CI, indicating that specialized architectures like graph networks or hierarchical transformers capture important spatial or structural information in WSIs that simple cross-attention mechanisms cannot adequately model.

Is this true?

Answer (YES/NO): NO